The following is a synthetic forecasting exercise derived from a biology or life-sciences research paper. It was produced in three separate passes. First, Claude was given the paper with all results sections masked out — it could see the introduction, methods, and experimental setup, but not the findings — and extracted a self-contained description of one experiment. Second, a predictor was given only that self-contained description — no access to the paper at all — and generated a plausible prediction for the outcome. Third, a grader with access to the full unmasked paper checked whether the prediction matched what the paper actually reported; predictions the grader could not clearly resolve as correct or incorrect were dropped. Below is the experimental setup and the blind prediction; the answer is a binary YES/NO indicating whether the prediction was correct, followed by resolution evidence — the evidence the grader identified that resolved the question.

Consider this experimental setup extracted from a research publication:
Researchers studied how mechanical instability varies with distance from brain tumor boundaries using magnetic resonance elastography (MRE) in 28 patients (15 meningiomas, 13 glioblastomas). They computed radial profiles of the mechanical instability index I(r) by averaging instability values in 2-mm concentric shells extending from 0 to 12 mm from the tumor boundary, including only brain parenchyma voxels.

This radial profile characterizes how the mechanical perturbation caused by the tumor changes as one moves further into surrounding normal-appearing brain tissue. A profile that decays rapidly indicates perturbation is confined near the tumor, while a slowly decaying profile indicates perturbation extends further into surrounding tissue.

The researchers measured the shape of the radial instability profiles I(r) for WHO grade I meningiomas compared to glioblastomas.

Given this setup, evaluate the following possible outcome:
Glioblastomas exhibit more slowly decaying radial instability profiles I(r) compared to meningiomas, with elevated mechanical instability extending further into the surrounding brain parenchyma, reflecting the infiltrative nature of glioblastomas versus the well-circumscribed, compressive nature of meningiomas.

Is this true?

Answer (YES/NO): NO